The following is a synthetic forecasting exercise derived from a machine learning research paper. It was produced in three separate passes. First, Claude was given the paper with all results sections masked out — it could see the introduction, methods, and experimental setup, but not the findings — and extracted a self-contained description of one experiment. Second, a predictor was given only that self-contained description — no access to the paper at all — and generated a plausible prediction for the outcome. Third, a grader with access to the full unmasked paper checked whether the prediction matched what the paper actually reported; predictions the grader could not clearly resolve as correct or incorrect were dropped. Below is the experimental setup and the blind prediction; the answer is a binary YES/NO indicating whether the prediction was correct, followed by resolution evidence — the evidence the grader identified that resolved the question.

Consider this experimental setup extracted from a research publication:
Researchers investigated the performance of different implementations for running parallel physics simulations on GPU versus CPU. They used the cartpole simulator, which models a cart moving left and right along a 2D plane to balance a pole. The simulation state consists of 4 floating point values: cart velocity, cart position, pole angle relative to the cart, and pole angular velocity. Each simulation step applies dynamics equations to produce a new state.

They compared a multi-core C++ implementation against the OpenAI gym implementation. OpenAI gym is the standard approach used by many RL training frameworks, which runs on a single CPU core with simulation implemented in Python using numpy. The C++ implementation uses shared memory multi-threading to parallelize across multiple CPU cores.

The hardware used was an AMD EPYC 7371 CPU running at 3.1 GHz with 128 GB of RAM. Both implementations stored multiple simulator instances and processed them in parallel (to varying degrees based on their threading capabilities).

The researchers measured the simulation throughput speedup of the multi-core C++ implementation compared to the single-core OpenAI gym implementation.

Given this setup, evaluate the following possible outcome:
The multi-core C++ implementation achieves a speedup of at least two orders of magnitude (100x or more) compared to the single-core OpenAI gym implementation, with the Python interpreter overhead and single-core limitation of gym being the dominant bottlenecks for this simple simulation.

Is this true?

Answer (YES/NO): NO